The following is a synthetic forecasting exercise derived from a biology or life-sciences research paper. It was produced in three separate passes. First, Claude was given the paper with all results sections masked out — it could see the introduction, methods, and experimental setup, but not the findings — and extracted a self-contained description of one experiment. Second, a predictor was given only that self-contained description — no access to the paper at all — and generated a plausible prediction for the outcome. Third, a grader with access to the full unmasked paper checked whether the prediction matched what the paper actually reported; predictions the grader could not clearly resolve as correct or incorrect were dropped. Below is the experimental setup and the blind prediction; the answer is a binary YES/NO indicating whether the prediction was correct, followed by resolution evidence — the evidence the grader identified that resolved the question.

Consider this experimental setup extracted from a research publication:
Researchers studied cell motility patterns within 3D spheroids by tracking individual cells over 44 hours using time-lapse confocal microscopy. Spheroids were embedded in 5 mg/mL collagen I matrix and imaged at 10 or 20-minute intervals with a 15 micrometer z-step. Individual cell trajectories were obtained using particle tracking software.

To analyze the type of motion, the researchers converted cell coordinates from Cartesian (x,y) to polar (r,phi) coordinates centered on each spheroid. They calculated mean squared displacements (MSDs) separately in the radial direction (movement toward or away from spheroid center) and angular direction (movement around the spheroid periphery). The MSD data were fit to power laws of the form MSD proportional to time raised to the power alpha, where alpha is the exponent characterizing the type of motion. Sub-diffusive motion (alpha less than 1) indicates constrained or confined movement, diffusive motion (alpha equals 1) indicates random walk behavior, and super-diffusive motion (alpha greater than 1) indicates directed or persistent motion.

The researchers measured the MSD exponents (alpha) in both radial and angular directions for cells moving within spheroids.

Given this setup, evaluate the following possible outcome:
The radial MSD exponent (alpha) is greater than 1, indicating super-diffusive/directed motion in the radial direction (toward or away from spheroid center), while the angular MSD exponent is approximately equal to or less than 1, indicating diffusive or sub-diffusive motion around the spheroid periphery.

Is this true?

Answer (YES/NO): NO